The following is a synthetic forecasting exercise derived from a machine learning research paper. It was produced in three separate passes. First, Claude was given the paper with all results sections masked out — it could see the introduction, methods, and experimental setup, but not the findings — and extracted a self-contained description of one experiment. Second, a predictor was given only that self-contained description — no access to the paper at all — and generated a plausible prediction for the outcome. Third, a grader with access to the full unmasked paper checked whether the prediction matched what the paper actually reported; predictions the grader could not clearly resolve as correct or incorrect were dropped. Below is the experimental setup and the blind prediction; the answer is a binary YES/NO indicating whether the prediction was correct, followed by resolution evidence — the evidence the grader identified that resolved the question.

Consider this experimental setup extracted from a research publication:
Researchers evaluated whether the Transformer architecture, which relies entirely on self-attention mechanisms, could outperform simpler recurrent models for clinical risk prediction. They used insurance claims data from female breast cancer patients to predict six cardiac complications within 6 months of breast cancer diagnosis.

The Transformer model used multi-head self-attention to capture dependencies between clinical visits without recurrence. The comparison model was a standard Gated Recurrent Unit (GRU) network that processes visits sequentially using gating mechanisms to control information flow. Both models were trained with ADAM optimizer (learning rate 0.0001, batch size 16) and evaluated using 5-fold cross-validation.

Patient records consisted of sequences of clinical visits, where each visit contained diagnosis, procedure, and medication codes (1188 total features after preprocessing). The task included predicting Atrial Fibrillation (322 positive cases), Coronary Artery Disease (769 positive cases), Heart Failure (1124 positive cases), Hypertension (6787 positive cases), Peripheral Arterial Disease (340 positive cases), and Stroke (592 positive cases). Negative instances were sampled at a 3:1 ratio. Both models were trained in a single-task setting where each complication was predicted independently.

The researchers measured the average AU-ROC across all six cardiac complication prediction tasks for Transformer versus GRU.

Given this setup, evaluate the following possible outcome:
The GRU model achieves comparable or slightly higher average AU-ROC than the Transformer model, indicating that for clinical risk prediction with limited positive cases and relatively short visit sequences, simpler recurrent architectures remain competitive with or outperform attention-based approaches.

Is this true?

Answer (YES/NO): YES